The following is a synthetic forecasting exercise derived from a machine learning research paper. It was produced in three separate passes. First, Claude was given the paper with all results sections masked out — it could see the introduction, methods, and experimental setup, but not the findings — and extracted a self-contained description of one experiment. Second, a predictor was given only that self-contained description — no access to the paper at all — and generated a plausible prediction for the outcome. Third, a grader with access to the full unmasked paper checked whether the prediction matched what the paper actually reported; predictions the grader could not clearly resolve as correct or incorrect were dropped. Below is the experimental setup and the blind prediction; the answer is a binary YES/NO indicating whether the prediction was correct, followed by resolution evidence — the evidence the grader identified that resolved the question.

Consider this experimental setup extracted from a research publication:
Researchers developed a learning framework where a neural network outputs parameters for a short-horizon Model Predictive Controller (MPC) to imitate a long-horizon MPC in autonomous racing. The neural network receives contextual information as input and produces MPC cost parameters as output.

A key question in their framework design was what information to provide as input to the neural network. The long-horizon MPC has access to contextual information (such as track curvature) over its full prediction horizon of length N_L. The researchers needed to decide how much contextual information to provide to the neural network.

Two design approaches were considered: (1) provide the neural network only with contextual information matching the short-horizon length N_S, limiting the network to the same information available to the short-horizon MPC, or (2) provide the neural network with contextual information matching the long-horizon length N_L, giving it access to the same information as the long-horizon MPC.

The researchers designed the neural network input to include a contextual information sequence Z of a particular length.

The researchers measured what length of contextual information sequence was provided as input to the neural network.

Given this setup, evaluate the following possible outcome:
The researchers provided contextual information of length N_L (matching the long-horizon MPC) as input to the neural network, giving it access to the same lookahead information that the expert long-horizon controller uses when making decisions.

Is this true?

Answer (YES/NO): YES